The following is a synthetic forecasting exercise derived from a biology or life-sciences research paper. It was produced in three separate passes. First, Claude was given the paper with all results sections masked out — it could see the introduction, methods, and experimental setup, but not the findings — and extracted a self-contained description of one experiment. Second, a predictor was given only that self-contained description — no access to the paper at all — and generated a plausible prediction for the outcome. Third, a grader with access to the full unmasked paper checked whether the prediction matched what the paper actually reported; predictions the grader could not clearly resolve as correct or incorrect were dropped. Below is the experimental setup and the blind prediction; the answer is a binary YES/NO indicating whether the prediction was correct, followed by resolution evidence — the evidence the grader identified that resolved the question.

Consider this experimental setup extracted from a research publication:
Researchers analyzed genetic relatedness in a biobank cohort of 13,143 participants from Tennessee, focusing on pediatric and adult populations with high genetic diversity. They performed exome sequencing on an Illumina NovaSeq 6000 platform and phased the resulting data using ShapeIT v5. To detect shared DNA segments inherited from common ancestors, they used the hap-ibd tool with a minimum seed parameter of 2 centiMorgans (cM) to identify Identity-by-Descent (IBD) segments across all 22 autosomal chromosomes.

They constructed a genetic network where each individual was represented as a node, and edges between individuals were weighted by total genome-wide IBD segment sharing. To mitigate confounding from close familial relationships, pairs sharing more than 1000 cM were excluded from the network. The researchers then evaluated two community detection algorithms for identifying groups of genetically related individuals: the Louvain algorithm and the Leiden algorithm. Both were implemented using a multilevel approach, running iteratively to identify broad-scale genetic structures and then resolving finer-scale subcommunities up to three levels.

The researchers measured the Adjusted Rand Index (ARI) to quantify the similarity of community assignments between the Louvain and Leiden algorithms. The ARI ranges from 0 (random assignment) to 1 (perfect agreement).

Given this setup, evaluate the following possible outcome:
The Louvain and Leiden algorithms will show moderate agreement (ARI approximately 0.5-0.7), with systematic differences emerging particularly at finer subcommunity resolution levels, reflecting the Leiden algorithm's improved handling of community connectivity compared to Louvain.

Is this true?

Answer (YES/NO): NO